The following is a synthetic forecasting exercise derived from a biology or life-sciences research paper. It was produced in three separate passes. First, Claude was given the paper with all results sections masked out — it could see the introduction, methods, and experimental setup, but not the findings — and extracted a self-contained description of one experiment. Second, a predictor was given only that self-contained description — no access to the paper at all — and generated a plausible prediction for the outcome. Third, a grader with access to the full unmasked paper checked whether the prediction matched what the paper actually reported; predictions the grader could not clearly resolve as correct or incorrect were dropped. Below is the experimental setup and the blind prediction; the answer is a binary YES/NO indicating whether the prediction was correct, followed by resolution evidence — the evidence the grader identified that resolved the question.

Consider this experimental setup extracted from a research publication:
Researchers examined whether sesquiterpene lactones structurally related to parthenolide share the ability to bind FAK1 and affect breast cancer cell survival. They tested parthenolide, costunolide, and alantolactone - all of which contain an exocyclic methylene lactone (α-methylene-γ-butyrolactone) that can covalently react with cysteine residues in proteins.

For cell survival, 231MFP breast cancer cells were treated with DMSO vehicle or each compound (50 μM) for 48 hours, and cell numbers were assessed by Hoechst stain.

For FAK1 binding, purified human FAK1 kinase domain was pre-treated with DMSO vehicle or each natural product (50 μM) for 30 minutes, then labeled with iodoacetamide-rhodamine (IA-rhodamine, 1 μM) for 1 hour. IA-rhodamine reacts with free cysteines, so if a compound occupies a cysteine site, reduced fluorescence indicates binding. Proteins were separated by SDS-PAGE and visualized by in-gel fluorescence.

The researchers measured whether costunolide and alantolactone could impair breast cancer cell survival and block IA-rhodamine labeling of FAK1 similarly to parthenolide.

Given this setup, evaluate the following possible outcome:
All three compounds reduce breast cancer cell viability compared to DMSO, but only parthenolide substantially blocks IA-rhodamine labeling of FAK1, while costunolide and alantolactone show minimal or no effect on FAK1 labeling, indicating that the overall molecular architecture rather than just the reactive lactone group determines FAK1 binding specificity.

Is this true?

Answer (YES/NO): NO